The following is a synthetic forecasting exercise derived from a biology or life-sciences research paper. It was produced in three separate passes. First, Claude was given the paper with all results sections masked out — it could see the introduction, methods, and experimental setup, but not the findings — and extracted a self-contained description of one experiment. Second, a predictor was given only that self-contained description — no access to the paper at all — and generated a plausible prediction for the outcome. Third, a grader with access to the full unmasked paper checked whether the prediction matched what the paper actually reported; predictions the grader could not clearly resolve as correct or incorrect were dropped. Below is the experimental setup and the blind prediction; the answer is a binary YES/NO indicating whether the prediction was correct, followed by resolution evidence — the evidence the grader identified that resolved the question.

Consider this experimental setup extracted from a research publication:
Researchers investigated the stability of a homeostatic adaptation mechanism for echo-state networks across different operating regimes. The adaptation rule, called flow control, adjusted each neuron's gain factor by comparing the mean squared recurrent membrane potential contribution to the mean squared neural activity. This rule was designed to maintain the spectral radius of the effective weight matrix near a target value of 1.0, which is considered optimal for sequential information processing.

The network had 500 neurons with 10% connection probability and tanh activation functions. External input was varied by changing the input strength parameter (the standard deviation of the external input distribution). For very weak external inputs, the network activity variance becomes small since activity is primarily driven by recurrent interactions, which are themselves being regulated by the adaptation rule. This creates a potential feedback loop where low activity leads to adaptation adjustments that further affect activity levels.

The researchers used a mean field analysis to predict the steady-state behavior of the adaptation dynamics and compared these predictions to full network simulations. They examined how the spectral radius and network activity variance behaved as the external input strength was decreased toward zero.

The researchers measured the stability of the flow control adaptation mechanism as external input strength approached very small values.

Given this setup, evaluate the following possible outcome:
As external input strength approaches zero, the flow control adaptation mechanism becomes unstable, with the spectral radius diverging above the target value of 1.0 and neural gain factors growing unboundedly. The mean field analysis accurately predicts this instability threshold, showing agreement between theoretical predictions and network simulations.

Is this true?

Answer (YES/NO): NO